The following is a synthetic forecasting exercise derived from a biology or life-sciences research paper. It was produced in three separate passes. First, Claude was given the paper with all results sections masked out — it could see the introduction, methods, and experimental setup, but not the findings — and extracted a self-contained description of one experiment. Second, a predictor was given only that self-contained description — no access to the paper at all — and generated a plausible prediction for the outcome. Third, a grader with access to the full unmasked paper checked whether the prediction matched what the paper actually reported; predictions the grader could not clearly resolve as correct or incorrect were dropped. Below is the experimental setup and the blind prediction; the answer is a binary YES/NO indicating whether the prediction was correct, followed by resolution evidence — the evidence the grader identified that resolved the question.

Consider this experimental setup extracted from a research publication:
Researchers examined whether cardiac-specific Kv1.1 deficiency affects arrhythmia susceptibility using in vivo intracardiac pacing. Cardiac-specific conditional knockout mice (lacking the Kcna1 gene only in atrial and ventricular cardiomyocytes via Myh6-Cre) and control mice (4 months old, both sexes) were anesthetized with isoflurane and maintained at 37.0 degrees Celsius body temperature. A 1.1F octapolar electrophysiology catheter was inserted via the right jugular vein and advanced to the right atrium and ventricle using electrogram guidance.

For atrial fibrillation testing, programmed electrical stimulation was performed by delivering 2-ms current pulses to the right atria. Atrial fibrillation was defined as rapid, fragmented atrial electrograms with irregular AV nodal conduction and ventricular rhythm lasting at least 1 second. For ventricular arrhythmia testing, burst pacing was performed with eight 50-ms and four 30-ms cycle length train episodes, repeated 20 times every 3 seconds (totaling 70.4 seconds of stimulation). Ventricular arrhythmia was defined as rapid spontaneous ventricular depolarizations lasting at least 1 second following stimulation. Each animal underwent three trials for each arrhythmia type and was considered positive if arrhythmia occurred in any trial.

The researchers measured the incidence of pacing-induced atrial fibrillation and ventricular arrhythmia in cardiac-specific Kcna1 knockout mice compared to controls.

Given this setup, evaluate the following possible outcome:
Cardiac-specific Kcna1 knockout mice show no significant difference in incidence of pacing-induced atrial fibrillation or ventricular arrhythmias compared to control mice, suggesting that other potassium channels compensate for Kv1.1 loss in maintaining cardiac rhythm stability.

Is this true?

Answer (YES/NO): NO